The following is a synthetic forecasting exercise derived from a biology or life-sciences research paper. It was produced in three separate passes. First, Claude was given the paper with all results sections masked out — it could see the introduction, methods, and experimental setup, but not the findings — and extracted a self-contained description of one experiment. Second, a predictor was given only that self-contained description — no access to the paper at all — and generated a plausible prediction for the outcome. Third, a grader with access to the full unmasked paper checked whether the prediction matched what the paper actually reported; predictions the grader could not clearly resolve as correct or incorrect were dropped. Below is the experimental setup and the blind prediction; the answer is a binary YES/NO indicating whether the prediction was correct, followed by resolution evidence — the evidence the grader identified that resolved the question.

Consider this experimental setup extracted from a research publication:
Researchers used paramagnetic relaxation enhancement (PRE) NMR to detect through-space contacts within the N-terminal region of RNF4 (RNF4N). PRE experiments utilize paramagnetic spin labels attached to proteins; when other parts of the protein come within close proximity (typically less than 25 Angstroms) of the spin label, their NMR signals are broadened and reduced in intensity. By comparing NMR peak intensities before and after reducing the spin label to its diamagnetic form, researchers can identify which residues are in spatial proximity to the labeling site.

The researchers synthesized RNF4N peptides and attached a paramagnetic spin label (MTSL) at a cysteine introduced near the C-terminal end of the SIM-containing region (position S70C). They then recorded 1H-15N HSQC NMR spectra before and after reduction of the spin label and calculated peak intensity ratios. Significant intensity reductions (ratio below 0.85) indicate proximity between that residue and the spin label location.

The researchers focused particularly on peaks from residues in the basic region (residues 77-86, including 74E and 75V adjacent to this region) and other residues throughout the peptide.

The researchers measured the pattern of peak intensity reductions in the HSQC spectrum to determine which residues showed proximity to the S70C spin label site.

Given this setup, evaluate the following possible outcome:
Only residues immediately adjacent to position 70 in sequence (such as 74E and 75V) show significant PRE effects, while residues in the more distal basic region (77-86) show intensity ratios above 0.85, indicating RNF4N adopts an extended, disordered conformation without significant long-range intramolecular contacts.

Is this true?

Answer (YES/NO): NO